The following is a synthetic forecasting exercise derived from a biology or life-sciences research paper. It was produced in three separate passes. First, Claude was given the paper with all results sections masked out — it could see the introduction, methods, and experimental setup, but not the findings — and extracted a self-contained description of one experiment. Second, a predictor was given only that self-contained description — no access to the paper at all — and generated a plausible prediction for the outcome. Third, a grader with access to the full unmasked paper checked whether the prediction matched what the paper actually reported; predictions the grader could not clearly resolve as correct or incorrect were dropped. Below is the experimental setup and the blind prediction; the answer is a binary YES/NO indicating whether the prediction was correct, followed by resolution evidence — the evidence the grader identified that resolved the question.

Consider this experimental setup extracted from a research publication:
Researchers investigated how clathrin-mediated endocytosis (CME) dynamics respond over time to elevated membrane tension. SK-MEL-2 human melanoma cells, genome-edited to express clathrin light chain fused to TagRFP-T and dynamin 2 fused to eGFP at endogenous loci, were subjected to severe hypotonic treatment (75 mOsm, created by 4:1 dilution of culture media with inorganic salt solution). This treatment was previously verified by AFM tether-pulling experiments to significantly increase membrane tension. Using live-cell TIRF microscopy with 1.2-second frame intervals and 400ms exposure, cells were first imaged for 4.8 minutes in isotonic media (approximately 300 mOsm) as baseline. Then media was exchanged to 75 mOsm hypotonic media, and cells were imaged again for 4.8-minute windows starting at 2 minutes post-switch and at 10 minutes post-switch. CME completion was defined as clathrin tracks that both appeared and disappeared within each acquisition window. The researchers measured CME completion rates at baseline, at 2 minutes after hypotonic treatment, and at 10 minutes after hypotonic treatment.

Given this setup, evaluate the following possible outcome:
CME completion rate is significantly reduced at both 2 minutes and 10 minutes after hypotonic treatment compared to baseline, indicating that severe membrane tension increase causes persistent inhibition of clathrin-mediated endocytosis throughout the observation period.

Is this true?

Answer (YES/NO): NO